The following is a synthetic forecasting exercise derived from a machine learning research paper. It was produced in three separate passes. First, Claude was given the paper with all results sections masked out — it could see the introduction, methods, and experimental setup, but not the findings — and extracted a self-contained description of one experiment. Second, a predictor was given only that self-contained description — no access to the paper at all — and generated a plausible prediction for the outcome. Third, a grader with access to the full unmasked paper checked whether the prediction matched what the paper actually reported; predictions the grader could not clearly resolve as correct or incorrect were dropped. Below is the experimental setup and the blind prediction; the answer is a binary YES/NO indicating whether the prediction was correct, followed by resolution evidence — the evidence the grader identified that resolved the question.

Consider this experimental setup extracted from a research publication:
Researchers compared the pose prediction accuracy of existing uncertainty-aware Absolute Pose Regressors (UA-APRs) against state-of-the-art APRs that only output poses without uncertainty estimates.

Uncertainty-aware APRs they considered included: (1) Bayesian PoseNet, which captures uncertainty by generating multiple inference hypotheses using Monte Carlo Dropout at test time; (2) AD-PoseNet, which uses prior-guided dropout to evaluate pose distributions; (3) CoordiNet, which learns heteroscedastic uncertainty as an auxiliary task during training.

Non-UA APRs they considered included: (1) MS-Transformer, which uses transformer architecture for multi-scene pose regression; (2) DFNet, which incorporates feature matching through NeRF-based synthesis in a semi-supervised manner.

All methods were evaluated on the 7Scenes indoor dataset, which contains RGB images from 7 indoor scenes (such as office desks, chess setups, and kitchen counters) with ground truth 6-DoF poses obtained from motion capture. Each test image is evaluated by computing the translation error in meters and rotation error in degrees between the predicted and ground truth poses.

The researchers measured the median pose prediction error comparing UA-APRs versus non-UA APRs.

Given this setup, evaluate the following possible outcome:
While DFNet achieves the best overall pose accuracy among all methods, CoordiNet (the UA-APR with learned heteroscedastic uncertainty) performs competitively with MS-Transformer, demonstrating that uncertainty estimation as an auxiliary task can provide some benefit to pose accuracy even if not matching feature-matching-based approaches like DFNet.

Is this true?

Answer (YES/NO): NO